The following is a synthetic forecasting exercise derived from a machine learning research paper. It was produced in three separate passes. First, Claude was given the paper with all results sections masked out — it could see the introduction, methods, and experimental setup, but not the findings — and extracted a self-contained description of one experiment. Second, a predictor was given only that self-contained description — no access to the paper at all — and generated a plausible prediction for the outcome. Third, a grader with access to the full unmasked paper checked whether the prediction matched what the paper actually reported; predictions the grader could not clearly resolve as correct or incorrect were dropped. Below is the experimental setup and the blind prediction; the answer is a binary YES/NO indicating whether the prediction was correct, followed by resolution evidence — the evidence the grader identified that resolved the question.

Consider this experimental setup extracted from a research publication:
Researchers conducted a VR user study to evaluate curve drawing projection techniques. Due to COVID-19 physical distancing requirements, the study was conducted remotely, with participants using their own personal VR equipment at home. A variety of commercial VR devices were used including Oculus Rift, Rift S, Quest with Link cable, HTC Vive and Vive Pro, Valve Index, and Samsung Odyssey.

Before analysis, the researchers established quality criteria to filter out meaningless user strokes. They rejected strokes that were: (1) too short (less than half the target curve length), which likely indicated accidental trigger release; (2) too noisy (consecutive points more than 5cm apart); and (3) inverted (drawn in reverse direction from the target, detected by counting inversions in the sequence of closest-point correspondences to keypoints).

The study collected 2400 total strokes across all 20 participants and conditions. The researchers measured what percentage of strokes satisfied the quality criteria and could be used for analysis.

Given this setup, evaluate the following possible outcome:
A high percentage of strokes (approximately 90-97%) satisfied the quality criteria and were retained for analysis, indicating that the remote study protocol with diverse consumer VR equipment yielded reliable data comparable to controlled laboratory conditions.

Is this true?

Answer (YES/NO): YES